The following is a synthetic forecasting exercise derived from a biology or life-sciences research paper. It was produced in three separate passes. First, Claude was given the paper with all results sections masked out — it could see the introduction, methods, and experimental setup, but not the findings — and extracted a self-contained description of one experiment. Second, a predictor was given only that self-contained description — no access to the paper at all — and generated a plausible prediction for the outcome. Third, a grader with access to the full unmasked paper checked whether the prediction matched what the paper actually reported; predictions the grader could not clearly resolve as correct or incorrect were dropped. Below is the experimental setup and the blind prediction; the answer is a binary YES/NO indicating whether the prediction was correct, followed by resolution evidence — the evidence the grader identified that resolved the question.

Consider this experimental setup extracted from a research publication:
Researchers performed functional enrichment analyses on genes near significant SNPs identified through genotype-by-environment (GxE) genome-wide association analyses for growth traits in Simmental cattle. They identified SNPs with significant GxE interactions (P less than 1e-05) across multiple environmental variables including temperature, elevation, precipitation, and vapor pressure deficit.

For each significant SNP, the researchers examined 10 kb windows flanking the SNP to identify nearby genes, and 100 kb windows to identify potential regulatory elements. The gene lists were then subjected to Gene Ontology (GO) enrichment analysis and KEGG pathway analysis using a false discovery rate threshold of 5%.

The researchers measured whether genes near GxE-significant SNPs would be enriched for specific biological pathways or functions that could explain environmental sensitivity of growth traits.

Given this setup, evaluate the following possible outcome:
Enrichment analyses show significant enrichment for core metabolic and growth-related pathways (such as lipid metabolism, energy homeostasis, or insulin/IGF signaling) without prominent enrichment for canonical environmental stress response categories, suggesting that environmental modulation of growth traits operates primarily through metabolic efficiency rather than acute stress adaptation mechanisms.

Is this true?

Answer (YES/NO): NO